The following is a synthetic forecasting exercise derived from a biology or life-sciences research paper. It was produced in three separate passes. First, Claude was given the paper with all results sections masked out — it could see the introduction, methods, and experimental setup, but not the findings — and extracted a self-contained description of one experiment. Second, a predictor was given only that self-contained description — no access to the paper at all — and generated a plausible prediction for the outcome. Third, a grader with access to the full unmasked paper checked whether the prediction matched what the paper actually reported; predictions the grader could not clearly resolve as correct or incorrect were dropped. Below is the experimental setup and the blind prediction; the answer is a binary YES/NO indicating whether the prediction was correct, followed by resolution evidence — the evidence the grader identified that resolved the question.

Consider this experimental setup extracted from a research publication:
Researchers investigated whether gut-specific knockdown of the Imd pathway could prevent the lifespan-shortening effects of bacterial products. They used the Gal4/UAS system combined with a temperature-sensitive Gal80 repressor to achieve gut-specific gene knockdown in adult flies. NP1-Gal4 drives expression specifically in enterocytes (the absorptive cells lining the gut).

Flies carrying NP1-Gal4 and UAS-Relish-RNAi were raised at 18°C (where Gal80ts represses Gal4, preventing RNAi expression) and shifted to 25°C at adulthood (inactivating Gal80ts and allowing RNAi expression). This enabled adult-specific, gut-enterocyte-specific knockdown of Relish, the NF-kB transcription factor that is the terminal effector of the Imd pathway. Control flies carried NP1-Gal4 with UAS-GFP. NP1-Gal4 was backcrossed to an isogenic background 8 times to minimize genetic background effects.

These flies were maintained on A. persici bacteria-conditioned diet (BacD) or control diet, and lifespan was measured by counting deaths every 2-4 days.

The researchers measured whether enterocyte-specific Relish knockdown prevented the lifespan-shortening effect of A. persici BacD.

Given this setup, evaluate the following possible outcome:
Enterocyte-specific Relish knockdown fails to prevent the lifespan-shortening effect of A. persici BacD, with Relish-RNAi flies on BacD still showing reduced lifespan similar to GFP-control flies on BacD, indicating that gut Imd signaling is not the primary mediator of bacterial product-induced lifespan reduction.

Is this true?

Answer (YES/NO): NO